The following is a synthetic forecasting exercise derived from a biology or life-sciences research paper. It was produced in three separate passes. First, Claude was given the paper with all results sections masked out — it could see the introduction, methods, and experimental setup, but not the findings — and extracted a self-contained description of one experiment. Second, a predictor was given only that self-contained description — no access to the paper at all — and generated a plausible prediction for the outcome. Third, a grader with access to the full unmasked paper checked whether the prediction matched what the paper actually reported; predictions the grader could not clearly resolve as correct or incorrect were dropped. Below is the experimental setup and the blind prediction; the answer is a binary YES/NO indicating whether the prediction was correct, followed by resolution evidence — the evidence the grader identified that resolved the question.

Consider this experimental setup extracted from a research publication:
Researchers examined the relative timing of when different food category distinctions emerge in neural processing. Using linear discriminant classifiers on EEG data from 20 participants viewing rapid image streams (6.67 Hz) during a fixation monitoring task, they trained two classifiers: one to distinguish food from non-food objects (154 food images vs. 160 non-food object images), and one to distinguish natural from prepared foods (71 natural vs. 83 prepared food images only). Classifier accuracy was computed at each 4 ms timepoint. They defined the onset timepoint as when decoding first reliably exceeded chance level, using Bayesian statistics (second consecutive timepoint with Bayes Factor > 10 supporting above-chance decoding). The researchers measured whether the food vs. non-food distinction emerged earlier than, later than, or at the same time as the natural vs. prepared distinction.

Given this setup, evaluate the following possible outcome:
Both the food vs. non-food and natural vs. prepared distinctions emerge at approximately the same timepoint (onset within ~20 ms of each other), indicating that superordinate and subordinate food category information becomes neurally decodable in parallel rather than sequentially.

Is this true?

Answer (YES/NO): YES